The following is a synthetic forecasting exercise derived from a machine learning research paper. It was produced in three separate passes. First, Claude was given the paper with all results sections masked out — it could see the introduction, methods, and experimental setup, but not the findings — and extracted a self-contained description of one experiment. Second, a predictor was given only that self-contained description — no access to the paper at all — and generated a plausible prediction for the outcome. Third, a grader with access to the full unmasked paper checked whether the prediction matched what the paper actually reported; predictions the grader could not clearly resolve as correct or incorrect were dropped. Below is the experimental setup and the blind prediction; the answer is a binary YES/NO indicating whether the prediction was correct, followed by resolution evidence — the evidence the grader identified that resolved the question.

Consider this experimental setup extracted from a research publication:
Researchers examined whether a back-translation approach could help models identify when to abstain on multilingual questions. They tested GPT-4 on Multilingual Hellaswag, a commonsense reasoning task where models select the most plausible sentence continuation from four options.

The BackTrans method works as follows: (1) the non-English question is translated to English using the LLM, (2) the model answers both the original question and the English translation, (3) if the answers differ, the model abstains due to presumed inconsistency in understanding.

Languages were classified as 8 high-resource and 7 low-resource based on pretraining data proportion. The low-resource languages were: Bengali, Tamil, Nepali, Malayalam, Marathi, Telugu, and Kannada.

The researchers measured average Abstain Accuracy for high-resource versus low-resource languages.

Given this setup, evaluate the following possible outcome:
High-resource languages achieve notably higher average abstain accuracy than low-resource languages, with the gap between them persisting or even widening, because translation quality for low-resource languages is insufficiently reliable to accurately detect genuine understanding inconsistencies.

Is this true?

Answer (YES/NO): NO